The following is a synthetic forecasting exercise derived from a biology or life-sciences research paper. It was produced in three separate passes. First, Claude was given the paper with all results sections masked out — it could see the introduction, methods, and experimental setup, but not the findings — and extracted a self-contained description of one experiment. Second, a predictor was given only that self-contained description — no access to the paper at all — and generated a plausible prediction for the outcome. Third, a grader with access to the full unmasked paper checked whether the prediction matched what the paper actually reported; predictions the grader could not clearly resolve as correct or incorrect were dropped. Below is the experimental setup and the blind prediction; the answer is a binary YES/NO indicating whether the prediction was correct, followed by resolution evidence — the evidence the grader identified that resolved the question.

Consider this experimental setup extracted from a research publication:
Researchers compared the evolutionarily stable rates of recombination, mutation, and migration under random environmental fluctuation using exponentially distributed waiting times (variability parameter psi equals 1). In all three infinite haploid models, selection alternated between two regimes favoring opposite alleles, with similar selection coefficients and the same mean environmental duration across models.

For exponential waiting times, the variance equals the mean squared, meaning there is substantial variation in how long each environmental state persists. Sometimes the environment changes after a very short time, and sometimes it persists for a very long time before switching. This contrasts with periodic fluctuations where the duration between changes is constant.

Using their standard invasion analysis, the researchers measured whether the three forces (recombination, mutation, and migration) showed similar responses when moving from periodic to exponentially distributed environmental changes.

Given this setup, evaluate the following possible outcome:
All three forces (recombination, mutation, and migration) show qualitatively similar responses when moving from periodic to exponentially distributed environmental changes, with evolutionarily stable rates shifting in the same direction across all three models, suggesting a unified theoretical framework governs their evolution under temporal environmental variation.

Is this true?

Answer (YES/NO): YES